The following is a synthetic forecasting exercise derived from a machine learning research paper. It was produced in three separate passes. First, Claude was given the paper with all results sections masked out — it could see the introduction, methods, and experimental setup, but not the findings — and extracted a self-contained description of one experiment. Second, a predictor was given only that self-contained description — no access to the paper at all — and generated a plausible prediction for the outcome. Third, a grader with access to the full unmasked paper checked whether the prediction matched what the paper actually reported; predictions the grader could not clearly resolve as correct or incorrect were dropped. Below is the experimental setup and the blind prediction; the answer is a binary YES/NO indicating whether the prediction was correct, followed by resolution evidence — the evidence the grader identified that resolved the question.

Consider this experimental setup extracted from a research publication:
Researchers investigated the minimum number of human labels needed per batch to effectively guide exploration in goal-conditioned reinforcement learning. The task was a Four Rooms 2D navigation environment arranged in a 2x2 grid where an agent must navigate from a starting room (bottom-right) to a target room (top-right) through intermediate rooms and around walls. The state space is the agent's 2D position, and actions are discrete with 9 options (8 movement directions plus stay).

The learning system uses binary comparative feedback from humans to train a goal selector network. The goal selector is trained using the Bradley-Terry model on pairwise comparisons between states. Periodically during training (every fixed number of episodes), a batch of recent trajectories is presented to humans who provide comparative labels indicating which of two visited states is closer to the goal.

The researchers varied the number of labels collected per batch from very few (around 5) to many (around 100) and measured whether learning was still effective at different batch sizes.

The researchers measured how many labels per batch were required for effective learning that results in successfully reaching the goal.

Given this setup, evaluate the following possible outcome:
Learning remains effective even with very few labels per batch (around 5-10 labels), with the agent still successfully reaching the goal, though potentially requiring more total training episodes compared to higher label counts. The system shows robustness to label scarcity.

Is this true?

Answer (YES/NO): YES